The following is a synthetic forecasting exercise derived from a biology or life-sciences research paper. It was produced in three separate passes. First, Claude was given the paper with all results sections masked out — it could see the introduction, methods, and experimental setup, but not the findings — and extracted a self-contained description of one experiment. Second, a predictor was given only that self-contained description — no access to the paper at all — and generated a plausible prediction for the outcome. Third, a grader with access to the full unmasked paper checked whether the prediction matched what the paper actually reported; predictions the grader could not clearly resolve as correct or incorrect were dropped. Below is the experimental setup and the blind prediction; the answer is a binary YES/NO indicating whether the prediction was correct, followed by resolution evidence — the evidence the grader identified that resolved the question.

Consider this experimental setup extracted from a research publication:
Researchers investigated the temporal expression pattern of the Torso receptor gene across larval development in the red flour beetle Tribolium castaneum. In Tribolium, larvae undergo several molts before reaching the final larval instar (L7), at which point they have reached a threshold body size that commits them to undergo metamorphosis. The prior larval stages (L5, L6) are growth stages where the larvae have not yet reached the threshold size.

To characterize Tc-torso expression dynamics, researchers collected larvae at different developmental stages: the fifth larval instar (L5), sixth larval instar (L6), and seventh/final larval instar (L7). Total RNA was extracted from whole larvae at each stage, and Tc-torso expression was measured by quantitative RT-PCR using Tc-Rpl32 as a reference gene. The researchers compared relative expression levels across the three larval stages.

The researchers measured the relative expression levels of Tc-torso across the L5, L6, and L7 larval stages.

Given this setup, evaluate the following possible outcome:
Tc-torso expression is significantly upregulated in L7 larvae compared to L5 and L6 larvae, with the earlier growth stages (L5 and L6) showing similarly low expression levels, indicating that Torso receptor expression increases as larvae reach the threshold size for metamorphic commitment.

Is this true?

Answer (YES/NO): YES